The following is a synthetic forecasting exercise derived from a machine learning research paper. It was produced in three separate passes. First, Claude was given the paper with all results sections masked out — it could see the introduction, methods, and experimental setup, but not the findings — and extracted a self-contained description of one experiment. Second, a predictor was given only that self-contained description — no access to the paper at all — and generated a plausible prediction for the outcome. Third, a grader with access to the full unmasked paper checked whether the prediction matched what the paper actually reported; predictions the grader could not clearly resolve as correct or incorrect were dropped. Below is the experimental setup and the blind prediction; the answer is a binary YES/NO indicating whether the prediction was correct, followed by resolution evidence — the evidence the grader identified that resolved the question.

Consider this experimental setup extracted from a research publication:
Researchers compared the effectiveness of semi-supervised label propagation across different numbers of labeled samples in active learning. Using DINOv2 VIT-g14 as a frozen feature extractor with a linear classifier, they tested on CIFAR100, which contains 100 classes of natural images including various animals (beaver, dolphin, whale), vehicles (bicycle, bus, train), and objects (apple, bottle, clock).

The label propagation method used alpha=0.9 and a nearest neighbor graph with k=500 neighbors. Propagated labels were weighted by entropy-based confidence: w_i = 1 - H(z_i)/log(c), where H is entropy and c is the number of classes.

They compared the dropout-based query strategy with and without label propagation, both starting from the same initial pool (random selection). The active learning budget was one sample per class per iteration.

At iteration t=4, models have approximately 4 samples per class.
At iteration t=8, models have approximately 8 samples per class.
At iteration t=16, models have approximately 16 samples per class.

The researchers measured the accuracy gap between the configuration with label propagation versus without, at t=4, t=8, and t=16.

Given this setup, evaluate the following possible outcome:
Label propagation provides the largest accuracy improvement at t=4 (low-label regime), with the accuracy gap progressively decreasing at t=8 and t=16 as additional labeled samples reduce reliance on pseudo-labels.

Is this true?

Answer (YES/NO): NO